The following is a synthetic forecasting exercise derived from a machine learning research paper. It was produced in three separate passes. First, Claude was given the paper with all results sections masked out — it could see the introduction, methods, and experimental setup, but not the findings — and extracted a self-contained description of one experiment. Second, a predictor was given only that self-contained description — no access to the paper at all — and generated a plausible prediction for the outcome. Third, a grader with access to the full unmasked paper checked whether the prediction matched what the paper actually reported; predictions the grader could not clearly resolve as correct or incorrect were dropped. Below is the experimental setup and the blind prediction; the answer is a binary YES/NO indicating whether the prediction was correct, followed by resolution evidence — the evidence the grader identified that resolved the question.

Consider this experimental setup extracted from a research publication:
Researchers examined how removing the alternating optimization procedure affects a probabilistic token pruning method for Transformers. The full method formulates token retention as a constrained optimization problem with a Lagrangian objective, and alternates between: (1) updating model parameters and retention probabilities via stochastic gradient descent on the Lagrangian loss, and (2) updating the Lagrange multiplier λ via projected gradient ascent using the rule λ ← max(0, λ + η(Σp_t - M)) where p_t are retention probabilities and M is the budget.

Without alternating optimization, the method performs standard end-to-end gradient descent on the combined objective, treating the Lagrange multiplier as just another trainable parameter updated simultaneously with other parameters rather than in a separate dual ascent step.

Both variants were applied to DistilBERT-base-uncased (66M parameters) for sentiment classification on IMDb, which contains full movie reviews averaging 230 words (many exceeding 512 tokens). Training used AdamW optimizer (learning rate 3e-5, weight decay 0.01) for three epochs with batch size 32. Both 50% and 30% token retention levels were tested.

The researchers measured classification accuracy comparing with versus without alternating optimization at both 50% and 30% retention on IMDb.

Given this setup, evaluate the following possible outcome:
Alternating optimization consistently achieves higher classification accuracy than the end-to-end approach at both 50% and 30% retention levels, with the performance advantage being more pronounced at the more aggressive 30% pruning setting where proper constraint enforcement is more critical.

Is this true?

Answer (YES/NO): NO